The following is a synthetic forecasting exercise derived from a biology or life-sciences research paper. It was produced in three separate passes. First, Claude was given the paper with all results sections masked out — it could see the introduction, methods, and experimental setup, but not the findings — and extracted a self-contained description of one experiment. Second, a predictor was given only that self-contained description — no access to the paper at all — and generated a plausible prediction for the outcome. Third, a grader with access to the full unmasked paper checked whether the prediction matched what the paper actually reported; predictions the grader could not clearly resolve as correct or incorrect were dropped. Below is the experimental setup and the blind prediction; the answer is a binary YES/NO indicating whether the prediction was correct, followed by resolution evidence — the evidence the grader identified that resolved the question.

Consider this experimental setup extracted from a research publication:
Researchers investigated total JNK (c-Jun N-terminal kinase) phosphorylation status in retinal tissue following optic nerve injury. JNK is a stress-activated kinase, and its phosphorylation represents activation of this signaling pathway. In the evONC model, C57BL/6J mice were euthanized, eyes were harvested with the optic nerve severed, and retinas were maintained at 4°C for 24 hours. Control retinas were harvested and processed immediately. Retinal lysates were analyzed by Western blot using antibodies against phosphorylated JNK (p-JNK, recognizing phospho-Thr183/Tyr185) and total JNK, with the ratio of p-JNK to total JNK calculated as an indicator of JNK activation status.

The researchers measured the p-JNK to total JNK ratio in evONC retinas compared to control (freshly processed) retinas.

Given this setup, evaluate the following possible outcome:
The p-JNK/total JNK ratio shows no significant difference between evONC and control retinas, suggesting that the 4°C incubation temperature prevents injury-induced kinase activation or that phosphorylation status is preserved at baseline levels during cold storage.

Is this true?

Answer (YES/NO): NO